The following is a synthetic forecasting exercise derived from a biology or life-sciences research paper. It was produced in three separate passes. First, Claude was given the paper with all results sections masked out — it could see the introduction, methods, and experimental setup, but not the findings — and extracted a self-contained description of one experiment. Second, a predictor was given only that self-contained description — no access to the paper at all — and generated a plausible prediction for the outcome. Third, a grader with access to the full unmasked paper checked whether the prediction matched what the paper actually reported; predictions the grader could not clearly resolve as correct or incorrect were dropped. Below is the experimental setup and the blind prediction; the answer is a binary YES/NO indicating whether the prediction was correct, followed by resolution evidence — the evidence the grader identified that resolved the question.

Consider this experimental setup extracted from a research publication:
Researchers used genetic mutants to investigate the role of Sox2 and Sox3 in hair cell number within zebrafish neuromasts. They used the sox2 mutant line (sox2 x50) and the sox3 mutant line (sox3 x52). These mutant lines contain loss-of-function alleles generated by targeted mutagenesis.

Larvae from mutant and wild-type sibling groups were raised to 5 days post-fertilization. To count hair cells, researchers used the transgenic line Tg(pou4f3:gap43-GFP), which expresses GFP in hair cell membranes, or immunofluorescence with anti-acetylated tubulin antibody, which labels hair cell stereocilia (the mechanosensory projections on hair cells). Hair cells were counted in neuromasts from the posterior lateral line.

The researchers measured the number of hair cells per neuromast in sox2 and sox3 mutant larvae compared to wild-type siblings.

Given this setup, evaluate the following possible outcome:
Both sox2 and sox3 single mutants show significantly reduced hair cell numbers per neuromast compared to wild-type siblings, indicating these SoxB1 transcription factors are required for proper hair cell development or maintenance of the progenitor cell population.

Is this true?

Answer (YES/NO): NO